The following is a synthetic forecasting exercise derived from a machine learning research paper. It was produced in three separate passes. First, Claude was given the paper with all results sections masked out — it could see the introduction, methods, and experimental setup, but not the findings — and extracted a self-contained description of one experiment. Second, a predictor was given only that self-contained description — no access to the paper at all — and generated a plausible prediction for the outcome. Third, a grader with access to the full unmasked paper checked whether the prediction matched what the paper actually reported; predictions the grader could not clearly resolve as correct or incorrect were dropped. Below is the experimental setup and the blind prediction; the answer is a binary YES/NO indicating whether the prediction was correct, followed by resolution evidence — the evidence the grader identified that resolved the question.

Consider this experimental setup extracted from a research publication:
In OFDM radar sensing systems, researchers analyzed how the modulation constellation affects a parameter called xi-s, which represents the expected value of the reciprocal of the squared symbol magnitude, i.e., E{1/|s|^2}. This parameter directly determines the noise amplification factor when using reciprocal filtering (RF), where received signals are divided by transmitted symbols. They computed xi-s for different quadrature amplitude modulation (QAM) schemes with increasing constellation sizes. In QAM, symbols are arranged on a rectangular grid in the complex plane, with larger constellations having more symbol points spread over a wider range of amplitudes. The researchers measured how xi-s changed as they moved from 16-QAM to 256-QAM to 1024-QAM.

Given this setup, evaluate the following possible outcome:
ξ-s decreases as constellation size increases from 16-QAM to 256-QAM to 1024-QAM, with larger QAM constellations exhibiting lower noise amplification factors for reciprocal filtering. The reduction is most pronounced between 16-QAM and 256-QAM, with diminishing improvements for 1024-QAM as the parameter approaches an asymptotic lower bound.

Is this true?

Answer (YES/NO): NO